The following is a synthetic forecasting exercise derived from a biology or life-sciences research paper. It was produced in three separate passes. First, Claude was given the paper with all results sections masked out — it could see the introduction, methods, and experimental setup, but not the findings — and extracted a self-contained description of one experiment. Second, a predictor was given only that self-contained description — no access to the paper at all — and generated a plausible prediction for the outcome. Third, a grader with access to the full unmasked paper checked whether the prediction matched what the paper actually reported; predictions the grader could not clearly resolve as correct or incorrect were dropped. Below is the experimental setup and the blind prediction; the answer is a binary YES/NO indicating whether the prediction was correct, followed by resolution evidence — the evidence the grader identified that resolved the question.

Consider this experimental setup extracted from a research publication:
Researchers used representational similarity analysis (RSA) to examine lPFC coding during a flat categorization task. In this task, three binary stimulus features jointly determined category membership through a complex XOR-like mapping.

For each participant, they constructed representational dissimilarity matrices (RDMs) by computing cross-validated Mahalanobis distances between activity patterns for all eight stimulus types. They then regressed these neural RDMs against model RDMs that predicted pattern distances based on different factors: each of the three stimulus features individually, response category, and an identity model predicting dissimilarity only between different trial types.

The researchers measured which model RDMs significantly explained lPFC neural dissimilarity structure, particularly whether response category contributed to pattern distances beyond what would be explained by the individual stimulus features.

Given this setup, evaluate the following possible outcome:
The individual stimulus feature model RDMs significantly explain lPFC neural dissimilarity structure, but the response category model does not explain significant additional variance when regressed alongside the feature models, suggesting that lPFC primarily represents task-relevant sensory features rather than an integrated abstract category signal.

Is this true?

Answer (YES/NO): NO